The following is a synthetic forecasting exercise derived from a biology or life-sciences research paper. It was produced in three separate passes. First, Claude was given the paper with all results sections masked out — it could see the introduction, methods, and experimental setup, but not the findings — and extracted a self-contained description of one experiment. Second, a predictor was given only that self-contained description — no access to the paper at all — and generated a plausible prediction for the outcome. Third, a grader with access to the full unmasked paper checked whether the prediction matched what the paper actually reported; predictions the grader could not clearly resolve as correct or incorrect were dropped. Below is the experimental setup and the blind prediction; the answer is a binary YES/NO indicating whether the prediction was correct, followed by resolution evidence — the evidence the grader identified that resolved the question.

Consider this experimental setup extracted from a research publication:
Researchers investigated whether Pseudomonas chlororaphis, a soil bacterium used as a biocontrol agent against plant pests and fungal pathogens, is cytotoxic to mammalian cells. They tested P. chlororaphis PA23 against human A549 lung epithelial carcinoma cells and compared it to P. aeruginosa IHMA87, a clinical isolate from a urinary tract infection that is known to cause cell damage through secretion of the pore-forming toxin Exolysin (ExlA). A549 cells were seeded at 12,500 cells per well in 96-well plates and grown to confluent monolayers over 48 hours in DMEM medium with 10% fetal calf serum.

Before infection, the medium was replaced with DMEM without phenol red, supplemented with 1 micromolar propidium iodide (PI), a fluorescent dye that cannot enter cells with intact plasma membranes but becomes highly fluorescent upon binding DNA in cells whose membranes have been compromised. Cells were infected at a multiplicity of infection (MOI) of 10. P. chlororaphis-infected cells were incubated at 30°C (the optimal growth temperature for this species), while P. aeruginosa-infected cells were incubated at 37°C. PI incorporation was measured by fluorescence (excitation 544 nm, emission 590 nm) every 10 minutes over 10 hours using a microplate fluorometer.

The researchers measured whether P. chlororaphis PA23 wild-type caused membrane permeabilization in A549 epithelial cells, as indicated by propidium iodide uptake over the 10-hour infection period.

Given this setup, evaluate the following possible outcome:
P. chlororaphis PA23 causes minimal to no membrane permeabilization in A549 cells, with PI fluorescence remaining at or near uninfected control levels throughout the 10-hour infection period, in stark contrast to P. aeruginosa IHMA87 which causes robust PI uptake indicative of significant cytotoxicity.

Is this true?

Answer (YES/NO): NO